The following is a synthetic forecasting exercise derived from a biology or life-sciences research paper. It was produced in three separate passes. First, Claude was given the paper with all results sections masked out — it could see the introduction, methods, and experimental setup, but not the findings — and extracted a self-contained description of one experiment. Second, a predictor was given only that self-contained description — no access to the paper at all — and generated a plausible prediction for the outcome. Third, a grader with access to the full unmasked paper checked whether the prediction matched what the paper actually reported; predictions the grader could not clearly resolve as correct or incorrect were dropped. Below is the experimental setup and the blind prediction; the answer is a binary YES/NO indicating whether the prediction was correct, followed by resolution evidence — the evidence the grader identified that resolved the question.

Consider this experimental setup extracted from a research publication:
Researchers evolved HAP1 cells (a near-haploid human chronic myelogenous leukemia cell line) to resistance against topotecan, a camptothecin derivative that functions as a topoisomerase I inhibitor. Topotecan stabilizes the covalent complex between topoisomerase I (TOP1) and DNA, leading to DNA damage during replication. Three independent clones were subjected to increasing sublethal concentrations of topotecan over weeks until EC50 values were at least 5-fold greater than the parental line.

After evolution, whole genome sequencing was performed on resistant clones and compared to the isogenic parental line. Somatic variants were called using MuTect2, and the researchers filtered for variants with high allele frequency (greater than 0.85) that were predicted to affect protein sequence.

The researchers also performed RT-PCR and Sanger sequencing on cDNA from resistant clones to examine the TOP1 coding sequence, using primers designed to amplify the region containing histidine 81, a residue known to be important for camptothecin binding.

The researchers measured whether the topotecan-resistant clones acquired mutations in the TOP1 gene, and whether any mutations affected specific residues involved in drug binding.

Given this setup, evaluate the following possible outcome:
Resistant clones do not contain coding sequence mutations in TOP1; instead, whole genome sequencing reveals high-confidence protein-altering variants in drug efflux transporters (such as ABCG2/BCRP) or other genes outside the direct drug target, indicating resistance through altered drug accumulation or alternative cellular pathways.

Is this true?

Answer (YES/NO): NO